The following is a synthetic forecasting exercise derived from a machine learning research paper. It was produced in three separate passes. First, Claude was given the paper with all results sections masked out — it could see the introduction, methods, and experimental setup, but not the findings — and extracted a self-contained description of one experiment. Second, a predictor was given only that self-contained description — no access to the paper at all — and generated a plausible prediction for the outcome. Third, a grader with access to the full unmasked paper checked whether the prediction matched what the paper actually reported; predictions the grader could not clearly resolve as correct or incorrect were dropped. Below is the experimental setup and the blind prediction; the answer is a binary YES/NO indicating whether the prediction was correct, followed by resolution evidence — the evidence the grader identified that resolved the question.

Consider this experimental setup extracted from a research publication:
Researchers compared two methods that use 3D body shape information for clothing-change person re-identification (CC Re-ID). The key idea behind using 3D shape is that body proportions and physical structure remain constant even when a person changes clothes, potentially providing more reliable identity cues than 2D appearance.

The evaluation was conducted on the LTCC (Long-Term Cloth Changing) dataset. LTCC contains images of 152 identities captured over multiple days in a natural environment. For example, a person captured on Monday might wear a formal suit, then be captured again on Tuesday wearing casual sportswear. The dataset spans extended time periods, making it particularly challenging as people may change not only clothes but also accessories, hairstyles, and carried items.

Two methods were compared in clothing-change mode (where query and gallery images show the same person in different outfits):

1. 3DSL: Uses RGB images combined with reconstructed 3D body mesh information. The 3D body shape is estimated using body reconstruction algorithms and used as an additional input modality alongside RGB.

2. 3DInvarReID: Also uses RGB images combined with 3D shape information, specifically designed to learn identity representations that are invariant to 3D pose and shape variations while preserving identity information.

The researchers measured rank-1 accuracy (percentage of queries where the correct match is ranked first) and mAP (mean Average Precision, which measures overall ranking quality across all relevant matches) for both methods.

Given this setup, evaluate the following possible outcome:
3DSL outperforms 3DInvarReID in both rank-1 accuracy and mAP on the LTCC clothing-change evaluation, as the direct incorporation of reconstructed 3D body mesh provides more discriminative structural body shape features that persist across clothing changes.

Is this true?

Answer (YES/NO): NO